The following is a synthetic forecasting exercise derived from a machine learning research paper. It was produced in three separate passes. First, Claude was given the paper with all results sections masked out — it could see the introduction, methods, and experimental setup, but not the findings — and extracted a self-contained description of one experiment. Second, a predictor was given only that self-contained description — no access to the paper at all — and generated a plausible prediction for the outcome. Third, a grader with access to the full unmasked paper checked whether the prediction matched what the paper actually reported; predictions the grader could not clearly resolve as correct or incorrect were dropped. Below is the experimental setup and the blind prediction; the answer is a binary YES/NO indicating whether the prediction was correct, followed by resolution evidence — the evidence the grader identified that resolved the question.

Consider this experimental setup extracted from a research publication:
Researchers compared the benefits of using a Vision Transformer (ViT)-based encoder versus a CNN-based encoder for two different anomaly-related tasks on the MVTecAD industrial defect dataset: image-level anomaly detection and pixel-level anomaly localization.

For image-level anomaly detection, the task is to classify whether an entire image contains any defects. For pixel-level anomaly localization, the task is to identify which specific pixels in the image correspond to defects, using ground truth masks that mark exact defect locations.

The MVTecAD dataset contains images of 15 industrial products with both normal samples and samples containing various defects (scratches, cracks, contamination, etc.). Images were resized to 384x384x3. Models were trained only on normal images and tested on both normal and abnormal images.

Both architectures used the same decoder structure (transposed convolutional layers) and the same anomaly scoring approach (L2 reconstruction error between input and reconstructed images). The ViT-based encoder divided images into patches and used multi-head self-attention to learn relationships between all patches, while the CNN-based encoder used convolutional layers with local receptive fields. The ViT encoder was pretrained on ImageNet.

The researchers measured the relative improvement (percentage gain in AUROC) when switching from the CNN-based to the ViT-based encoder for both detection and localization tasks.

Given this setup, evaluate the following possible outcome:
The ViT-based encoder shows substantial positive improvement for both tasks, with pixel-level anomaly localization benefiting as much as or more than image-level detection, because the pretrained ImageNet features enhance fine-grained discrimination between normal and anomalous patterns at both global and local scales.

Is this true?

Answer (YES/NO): NO